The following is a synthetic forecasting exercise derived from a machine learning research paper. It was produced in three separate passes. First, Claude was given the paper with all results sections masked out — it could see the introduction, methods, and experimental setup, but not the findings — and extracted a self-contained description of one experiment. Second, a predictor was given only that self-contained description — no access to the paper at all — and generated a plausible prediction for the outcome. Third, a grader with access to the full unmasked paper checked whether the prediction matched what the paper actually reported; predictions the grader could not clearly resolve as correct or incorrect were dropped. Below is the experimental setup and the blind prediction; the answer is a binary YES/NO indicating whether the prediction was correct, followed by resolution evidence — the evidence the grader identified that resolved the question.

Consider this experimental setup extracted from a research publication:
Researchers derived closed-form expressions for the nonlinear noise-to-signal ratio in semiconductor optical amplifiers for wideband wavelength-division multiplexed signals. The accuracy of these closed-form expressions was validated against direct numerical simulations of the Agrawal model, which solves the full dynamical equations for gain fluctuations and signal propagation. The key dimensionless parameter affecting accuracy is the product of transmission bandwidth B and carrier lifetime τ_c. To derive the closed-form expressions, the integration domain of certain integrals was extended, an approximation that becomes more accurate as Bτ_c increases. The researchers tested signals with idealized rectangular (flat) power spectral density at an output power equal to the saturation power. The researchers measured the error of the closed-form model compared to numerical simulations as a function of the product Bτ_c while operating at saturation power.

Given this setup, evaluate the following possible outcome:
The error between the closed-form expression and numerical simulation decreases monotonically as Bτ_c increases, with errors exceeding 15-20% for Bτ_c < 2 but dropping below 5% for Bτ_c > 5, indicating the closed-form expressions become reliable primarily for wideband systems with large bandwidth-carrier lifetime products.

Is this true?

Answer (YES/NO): NO